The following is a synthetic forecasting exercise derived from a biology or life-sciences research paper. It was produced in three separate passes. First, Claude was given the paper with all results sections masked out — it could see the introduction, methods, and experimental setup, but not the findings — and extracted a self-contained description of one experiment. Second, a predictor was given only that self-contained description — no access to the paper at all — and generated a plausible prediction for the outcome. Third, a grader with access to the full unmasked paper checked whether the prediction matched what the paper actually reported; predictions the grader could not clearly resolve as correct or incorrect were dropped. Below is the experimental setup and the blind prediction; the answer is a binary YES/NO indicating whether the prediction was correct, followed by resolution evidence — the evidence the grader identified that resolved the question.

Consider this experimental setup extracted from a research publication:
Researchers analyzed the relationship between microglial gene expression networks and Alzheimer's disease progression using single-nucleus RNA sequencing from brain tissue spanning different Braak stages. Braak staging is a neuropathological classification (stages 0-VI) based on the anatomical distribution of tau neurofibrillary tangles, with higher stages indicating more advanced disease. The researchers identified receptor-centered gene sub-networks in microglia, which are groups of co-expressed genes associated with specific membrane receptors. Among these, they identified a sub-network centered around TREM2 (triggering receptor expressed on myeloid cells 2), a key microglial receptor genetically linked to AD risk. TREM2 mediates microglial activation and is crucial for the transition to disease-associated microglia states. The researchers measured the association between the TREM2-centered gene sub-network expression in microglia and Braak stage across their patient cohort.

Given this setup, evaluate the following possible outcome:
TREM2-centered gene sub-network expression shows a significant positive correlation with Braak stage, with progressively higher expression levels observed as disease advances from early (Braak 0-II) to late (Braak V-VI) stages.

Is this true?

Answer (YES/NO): NO